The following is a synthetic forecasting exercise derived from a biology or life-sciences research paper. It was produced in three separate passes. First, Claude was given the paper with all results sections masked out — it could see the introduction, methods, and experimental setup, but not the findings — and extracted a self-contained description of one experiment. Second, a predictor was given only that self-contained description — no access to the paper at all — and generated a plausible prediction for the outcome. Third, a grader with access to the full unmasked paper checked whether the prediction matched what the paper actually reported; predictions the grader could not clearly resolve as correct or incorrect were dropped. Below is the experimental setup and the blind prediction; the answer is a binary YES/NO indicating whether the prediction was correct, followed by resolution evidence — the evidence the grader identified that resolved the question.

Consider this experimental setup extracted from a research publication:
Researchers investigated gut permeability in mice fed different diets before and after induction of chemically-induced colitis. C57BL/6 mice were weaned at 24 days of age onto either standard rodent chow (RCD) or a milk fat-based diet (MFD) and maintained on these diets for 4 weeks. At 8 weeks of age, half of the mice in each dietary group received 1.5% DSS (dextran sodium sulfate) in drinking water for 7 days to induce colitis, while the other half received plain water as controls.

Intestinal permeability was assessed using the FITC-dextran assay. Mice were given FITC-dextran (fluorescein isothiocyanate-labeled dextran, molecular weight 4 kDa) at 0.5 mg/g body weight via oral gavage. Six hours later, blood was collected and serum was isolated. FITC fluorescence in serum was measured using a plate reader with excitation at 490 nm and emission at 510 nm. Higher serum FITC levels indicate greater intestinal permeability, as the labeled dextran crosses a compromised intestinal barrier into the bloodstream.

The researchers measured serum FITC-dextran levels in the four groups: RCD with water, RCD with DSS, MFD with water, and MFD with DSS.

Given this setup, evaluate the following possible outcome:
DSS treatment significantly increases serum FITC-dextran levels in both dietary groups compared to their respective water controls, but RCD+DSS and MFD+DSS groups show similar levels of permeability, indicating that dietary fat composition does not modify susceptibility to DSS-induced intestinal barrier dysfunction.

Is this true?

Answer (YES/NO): NO